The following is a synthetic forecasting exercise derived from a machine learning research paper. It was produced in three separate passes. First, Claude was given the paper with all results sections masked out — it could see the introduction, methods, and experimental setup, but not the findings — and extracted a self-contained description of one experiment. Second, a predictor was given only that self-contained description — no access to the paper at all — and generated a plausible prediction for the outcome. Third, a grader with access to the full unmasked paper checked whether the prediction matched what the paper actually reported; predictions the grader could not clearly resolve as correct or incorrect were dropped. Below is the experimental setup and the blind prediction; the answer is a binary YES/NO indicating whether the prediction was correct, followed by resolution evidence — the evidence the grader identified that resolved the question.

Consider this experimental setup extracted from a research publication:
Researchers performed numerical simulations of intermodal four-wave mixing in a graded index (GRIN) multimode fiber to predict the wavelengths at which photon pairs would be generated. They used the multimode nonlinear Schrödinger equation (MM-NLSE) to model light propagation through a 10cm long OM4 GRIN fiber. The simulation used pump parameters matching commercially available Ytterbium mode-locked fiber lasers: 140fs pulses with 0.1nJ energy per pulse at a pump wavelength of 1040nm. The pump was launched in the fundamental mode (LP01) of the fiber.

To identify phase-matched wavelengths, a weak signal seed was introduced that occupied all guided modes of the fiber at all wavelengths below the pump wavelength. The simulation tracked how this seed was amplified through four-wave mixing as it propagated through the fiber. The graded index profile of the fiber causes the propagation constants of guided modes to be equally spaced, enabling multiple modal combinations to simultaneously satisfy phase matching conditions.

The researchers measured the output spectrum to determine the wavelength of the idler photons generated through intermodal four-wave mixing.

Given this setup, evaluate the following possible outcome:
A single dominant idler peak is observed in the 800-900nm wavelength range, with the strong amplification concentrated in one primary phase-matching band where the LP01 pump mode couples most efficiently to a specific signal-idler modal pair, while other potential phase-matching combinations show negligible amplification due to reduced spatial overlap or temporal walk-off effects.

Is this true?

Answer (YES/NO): NO